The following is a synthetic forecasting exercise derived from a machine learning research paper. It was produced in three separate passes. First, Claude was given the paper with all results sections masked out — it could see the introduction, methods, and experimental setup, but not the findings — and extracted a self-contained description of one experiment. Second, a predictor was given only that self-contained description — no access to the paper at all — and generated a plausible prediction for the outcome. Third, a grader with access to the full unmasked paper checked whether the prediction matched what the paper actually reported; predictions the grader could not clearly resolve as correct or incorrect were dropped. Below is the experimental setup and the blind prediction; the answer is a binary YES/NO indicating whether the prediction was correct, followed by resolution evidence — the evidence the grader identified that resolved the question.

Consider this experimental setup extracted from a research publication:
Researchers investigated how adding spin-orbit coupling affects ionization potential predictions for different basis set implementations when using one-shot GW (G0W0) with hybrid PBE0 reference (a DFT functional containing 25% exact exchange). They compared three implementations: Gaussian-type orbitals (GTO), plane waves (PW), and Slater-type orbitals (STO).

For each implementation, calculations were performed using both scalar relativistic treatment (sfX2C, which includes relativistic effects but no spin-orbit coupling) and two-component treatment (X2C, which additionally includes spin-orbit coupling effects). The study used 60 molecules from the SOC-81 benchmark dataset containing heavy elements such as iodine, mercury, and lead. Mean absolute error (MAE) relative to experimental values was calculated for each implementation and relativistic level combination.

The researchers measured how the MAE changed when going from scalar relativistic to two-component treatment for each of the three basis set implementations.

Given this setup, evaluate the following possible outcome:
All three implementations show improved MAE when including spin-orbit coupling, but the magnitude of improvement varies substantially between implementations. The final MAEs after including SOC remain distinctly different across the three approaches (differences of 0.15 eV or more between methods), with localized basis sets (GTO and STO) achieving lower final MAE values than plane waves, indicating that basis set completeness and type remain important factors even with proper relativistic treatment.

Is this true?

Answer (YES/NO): NO